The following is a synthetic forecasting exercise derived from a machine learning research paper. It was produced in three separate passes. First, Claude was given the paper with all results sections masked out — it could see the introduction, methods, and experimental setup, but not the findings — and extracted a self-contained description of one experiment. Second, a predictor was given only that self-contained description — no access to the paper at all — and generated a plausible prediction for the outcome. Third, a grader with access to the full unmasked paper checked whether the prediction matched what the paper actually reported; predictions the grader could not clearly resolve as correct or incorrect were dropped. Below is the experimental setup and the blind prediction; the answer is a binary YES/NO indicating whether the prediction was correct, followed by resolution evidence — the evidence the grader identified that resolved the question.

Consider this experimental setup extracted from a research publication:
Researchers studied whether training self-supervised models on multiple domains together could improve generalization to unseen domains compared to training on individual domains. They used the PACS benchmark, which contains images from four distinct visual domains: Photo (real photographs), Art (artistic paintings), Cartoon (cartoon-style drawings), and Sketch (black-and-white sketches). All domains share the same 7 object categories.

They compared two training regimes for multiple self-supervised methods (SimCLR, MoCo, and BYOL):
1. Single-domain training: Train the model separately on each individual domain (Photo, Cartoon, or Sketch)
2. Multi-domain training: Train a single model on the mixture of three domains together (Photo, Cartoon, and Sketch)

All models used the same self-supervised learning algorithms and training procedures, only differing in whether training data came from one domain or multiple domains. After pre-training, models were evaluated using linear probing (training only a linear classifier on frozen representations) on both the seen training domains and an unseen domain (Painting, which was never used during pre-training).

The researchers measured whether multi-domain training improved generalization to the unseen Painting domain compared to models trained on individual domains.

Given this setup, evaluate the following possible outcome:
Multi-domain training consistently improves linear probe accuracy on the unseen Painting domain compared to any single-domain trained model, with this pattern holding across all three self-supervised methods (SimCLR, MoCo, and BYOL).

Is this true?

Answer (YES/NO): NO